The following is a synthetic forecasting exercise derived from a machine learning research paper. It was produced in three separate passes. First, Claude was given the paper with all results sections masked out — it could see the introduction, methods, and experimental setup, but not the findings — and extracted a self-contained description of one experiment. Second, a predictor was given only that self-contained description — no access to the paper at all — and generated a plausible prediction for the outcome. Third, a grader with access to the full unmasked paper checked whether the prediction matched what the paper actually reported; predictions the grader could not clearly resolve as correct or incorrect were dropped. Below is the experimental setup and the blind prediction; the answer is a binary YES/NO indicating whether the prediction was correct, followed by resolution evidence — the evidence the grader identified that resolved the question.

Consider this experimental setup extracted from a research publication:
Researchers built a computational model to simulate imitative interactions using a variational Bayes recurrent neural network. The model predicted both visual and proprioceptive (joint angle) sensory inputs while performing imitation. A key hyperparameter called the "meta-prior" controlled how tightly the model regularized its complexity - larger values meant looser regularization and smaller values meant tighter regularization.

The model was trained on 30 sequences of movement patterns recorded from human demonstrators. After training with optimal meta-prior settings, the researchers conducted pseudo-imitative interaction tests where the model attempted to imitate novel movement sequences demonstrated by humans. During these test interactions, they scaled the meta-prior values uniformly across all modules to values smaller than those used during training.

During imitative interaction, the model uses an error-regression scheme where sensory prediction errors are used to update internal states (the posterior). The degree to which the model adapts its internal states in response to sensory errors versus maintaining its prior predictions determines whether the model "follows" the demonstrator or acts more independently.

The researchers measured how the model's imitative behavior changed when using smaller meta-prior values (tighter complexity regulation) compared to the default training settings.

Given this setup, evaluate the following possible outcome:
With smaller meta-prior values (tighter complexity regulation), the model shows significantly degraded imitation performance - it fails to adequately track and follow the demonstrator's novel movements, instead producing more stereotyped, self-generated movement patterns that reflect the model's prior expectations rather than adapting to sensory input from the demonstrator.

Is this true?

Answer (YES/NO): NO